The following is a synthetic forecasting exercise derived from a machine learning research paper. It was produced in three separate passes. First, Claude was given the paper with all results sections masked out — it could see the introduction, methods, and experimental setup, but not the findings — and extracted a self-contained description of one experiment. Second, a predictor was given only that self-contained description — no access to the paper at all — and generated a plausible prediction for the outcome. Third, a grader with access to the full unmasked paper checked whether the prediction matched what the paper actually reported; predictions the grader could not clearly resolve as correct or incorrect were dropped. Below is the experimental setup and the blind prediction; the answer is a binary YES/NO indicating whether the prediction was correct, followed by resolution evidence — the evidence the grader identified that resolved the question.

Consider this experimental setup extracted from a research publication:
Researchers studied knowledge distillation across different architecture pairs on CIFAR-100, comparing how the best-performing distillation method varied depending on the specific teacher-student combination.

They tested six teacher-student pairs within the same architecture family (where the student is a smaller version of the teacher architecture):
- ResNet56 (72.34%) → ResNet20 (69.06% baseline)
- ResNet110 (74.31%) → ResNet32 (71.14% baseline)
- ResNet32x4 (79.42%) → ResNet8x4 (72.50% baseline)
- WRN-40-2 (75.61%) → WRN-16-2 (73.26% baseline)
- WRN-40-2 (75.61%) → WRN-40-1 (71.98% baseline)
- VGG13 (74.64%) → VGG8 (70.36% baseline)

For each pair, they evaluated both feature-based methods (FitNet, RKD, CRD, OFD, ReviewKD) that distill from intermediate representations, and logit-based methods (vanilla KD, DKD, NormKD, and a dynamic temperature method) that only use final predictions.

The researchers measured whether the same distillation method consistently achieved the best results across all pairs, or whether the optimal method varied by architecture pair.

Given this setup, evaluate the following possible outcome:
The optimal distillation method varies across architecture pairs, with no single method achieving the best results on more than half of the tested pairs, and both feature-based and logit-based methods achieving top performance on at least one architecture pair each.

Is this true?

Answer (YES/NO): YES